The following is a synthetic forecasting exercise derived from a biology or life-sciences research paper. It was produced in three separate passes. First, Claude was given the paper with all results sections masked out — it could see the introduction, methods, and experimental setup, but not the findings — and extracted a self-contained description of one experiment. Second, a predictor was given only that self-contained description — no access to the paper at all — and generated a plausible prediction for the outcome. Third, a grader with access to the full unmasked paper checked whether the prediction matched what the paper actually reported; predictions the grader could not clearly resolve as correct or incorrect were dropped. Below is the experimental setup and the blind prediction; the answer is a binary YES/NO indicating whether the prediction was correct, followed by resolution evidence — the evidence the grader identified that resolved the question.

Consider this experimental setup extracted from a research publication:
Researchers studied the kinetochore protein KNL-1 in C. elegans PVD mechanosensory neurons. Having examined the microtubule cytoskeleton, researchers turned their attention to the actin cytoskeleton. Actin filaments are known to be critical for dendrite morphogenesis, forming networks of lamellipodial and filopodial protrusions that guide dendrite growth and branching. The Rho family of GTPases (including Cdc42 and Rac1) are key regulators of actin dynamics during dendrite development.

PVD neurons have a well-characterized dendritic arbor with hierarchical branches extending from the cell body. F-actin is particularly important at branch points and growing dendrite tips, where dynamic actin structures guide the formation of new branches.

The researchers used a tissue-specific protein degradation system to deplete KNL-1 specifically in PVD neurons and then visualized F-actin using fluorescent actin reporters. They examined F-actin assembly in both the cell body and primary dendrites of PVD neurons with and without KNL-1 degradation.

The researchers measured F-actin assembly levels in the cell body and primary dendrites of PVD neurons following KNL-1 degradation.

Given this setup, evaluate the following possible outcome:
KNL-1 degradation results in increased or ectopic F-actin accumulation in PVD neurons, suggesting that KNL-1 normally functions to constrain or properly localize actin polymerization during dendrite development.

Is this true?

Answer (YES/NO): YES